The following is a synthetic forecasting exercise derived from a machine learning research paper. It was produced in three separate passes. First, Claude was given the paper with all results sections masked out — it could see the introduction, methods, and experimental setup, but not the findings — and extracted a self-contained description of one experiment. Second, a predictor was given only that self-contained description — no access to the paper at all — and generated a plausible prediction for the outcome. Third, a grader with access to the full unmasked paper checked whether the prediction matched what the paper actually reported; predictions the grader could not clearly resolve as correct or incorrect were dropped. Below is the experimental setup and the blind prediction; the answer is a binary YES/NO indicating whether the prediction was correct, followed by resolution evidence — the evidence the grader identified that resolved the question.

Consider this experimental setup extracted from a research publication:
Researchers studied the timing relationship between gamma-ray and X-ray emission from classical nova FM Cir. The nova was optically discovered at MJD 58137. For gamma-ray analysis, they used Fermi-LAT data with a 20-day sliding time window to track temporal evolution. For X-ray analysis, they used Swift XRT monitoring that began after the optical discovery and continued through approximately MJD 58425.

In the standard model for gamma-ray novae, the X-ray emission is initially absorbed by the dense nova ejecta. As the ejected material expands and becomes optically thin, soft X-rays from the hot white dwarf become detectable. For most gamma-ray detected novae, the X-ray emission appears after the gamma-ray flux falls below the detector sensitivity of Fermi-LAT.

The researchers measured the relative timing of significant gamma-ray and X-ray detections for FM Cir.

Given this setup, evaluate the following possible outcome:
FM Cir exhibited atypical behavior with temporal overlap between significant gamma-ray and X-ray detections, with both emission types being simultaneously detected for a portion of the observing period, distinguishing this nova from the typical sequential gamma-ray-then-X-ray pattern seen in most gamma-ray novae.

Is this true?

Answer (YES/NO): NO